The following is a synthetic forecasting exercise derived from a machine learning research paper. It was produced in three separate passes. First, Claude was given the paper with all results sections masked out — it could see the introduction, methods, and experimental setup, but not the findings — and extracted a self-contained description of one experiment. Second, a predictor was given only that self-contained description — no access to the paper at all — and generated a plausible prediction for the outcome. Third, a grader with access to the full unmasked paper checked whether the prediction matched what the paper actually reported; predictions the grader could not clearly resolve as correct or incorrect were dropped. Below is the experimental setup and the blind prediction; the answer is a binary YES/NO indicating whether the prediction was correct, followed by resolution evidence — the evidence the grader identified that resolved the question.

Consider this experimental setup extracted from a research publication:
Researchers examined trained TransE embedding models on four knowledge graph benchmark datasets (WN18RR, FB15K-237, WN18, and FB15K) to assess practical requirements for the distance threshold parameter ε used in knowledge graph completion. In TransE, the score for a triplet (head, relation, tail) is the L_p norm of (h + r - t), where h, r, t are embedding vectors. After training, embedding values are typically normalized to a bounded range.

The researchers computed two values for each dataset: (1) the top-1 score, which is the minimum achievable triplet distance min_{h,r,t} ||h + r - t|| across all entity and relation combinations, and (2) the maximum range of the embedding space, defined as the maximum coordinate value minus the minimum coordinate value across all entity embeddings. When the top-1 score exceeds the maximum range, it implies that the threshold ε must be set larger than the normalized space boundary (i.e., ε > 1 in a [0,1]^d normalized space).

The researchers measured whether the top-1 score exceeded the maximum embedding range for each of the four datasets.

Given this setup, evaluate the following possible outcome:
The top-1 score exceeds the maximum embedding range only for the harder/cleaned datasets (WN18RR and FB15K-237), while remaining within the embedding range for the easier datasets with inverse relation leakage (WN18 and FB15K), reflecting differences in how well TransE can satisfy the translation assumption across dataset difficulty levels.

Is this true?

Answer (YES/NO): NO